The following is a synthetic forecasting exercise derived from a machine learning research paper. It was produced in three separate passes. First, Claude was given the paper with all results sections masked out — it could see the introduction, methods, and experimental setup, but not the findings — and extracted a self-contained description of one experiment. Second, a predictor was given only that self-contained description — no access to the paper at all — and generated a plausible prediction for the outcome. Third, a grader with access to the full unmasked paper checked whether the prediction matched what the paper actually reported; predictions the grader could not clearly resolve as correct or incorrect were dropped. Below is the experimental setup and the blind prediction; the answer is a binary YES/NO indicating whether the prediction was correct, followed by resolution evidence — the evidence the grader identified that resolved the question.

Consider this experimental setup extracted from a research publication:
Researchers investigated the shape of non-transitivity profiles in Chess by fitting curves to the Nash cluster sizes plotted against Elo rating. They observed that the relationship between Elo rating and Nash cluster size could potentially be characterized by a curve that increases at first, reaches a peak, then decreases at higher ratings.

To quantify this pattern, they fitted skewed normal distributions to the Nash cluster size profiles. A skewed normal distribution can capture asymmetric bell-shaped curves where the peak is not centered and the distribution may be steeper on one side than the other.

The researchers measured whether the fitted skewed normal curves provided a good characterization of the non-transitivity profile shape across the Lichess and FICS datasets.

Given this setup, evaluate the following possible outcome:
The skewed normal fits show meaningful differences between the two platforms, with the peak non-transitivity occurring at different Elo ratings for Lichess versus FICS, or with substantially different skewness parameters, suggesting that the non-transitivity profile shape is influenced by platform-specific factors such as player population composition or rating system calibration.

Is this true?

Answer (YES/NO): NO